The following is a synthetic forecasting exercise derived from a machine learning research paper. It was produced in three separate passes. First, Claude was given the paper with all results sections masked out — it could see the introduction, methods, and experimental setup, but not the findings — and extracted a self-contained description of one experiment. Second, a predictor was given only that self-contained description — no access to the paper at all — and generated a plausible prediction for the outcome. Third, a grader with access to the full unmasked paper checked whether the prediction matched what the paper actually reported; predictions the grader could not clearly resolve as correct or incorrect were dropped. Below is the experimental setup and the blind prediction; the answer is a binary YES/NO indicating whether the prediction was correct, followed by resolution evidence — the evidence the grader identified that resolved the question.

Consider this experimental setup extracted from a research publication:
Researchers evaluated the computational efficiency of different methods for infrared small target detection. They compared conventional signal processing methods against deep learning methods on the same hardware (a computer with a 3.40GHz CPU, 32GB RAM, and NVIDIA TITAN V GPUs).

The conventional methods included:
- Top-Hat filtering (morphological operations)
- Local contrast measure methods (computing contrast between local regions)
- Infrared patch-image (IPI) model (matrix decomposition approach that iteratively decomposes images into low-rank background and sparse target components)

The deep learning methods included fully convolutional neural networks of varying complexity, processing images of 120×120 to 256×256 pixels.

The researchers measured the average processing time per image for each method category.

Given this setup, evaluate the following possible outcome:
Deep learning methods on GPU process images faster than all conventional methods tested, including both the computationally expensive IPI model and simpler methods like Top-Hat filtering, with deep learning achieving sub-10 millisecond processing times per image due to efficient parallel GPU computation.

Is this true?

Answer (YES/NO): NO